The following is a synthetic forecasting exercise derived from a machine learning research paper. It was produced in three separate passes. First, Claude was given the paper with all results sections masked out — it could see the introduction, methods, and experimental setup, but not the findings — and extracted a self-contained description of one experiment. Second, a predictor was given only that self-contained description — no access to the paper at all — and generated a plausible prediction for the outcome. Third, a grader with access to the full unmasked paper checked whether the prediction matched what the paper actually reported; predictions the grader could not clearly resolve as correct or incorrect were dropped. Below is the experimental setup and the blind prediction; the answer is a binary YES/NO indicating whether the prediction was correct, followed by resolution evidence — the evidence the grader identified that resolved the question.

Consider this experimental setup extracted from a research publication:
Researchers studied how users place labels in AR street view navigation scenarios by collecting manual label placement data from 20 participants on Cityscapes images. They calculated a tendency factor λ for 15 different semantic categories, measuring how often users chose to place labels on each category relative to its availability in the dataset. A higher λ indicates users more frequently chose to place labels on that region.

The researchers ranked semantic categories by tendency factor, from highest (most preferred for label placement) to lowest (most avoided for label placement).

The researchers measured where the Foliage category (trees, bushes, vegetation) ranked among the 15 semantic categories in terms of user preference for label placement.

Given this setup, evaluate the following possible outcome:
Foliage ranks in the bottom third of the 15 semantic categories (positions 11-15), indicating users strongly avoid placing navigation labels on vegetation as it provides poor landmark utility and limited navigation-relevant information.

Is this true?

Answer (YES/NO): NO